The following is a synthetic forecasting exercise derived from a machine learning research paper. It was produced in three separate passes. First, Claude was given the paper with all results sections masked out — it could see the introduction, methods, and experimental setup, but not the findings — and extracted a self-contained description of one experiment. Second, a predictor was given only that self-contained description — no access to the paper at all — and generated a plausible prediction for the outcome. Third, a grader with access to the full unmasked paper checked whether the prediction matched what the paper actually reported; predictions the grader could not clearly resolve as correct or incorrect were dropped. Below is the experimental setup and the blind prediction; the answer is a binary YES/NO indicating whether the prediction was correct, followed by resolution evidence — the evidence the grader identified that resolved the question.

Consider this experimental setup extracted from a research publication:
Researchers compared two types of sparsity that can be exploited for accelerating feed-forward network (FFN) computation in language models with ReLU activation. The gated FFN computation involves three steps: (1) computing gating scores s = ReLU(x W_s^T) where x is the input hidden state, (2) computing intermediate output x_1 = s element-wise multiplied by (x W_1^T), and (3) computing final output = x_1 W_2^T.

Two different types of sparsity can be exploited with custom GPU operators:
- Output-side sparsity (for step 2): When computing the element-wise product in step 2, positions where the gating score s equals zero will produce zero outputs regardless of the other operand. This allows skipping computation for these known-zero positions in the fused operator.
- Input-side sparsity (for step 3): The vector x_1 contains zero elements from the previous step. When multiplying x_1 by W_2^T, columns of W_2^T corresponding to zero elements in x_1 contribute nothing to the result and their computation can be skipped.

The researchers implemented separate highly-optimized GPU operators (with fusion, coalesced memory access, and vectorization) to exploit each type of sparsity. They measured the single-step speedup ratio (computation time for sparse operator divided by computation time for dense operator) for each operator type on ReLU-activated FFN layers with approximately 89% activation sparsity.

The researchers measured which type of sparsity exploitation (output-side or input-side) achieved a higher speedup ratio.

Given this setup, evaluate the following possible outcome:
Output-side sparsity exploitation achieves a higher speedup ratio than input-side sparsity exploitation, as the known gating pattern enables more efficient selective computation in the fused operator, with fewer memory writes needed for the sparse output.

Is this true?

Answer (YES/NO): YES